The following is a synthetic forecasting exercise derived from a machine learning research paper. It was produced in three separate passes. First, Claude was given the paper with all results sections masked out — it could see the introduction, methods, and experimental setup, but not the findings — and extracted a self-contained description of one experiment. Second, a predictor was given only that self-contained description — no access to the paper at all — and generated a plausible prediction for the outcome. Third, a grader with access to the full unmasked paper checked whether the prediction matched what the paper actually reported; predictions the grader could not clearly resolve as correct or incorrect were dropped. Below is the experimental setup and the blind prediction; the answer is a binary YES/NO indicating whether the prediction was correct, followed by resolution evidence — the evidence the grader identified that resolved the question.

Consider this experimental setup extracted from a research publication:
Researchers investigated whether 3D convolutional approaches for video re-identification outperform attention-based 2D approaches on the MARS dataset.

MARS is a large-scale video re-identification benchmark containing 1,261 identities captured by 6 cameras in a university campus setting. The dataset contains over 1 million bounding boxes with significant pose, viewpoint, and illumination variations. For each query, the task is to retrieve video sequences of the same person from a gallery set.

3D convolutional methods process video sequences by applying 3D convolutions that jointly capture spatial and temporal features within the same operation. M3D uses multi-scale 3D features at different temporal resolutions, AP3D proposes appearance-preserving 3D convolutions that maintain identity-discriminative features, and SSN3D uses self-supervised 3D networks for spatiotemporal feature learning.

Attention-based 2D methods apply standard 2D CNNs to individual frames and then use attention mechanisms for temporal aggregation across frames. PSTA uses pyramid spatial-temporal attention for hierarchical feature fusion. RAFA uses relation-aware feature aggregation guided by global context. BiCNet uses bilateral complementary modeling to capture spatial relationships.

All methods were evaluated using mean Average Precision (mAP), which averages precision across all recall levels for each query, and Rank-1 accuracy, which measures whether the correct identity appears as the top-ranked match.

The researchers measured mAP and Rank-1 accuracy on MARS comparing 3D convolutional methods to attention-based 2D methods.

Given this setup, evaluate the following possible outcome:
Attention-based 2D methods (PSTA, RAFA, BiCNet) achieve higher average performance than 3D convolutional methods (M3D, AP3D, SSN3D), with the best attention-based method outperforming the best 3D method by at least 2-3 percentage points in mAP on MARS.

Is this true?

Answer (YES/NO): NO